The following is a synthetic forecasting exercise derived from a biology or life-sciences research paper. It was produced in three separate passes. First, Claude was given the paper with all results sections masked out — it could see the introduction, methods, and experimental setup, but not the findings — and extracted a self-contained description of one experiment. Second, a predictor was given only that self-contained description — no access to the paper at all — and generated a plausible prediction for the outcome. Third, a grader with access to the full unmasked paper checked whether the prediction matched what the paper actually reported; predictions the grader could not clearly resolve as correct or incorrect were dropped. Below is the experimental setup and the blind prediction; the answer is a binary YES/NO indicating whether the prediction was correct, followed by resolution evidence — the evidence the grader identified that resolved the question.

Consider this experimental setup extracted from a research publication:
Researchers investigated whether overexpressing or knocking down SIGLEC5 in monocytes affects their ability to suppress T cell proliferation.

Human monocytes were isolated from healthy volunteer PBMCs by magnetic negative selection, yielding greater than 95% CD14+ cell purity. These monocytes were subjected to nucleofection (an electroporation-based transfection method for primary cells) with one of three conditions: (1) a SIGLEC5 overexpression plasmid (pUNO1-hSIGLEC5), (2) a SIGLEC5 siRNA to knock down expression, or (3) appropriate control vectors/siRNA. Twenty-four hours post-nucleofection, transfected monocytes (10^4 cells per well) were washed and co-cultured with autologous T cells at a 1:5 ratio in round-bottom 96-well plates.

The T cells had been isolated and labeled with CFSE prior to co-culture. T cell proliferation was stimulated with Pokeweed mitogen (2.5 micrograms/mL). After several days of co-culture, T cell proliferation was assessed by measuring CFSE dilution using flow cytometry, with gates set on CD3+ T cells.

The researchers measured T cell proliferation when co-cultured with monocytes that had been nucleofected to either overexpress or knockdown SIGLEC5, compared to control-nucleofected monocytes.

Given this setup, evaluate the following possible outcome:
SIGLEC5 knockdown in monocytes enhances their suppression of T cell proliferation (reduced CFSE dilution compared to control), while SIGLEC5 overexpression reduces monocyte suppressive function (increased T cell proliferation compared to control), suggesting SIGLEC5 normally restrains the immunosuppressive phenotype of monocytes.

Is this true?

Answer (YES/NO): NO